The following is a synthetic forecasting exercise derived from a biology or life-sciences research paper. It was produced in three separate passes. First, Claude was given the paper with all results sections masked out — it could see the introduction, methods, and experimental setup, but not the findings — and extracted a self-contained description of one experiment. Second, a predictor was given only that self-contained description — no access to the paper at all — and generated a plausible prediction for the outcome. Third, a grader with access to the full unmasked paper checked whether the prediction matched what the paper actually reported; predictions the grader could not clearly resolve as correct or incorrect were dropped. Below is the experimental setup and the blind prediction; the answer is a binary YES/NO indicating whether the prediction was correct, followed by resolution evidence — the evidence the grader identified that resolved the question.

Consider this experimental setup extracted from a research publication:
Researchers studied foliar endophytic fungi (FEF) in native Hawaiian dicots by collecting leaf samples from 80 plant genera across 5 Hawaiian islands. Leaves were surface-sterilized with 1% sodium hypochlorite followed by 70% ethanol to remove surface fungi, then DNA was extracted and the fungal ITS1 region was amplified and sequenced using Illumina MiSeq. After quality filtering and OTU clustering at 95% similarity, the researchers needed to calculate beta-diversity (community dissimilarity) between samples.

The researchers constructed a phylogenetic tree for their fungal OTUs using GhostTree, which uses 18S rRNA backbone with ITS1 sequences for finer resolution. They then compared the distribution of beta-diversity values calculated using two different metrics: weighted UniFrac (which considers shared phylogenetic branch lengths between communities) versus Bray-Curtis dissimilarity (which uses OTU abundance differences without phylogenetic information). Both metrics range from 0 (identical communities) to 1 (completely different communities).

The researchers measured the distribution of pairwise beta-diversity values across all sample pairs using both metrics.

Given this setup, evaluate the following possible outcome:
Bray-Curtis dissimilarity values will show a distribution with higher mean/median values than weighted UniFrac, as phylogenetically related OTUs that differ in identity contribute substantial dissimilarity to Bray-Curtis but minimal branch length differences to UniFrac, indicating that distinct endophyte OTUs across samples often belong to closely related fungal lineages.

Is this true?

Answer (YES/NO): NO